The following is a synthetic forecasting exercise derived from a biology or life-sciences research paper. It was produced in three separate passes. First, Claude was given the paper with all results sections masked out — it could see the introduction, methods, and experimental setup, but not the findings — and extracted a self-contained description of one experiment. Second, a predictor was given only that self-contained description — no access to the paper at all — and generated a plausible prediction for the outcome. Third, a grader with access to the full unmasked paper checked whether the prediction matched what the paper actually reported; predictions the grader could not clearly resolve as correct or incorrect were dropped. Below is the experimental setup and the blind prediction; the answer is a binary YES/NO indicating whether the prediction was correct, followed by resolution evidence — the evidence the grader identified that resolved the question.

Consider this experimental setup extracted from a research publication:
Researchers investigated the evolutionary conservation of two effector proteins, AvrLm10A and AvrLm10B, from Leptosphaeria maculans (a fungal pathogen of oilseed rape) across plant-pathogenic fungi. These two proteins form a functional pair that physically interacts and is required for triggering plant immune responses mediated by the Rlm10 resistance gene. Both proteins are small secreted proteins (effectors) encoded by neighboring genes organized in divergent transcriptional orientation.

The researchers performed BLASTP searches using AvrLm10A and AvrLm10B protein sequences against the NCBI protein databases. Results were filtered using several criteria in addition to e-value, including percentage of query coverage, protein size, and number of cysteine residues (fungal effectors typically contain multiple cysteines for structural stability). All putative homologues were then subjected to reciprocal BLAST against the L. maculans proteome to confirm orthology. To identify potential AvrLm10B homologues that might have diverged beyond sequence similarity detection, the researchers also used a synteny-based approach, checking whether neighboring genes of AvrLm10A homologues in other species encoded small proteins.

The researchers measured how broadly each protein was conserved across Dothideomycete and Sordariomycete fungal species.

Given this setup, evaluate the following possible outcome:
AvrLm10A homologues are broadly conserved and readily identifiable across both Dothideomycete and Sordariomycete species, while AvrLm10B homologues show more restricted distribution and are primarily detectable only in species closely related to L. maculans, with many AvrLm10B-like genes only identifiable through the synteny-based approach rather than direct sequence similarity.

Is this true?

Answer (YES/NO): NO